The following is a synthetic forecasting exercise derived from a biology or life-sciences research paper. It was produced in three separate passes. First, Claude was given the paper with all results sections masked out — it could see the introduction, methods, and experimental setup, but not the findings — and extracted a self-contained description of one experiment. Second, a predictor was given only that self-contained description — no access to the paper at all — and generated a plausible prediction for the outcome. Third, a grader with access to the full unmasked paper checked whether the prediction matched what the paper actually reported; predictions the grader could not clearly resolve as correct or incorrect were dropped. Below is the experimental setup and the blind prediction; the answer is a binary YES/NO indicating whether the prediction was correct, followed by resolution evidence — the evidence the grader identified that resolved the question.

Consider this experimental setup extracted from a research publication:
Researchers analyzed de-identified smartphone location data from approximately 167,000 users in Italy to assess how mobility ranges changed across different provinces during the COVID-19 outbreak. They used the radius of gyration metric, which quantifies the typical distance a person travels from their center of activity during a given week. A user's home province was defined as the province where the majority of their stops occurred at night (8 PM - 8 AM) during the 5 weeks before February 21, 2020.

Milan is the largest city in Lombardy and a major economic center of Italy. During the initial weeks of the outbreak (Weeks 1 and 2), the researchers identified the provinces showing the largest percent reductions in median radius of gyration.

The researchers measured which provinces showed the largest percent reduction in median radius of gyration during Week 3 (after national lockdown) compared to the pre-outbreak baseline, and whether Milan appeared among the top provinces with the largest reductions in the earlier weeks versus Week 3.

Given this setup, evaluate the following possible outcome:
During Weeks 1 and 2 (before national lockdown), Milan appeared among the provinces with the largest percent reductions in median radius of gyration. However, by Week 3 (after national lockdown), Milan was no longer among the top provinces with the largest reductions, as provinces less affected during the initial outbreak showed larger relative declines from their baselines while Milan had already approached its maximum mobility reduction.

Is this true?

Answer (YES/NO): NO